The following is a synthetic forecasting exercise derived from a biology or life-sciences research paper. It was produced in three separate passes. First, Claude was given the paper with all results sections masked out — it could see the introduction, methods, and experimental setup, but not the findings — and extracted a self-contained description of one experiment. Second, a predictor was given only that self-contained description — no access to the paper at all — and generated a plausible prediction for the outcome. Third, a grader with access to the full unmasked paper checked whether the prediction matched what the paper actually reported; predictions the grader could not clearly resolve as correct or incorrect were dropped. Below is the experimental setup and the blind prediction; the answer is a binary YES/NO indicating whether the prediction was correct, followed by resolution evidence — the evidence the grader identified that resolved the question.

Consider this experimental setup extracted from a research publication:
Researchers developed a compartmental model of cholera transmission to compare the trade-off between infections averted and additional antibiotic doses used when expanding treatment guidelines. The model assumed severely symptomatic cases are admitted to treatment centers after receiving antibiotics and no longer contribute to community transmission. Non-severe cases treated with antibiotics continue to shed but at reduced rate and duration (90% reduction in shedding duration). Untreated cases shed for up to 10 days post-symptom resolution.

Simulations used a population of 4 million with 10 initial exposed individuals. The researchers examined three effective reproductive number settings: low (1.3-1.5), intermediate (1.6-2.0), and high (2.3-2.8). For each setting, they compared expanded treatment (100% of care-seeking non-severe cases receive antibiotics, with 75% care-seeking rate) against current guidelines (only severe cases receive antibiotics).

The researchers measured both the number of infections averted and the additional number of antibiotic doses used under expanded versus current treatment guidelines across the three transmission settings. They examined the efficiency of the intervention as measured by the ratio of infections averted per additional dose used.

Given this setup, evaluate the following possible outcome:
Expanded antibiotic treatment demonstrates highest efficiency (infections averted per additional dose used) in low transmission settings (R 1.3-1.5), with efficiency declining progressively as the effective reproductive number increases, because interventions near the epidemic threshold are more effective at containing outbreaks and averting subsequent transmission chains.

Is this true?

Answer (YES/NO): YES